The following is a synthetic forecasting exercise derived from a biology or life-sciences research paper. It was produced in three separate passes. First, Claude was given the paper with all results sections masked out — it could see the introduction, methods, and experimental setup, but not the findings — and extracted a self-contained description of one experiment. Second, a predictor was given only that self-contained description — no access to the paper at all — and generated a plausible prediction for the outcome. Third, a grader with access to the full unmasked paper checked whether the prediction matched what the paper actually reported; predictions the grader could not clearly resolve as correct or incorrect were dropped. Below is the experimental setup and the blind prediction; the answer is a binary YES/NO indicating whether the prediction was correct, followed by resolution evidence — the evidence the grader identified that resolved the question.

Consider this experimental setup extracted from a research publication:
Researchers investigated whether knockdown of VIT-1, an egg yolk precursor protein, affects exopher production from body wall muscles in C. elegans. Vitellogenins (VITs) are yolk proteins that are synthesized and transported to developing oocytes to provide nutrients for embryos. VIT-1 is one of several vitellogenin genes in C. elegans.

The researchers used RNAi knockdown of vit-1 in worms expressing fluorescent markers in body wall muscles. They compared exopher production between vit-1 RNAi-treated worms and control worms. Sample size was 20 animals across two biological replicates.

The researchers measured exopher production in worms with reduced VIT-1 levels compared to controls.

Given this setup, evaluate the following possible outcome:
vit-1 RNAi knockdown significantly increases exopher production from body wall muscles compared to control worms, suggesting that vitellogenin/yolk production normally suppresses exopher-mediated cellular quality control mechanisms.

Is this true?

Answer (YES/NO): NO